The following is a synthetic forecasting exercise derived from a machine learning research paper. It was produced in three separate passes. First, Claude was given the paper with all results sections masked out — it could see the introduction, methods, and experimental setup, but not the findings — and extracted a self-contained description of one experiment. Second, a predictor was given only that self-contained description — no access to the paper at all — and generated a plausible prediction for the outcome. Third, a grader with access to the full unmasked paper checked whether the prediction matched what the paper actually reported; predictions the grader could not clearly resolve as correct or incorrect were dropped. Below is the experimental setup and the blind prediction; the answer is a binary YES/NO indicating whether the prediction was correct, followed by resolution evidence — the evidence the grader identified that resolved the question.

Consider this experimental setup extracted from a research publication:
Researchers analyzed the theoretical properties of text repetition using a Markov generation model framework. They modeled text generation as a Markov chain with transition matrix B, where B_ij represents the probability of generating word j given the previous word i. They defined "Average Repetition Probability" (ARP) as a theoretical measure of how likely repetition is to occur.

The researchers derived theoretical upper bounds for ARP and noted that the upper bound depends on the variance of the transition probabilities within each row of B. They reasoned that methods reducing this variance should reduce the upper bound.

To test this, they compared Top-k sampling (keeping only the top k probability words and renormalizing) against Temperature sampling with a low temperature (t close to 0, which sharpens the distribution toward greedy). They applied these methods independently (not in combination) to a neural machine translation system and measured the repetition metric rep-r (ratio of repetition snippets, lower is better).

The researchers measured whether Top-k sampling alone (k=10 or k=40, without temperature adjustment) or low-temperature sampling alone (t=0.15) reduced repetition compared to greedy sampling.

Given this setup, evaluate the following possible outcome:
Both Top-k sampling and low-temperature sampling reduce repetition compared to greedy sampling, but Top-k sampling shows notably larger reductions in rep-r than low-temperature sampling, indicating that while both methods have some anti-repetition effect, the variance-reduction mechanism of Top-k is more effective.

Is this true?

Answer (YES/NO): NO